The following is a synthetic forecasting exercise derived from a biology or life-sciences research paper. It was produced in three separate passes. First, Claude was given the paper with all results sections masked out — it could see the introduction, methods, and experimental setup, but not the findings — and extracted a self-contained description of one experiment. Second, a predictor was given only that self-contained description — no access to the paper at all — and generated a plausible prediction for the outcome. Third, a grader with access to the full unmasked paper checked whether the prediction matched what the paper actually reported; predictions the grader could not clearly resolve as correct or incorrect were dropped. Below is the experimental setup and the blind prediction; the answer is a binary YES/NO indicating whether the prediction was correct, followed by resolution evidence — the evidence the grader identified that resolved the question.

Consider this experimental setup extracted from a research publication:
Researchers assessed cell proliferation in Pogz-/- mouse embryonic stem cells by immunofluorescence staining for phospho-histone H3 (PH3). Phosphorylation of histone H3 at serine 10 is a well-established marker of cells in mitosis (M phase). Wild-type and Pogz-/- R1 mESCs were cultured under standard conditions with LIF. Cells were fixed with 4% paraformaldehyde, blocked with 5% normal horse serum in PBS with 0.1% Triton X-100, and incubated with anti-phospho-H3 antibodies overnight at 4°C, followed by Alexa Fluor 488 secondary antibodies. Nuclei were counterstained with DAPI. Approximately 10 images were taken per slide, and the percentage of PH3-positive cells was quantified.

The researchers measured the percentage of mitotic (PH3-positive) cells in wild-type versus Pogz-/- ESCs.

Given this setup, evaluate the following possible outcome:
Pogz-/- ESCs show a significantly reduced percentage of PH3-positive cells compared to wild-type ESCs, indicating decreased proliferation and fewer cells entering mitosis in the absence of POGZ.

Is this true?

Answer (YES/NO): YES